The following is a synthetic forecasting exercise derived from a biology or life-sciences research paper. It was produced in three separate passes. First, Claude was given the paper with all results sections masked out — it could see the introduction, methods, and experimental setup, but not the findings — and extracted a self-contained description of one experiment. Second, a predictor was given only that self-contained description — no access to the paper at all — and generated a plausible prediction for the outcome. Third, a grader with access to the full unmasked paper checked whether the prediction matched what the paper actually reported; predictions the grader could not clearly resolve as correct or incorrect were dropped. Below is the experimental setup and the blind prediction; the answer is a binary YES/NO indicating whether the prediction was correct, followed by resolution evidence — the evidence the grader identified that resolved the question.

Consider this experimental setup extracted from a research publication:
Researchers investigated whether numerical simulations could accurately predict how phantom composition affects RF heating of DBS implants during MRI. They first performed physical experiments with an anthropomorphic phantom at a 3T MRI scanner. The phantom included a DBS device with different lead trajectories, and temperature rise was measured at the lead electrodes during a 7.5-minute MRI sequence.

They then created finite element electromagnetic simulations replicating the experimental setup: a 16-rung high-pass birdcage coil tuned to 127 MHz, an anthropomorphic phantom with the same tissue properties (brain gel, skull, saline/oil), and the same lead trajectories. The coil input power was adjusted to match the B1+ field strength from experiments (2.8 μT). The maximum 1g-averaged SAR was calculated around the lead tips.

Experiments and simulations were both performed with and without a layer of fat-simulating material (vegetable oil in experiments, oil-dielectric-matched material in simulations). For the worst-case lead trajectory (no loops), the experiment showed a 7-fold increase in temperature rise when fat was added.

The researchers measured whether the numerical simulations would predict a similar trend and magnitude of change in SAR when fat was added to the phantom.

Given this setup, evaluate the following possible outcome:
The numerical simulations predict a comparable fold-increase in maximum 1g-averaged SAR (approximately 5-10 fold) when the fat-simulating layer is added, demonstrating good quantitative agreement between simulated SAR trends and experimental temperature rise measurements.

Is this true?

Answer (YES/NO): YES